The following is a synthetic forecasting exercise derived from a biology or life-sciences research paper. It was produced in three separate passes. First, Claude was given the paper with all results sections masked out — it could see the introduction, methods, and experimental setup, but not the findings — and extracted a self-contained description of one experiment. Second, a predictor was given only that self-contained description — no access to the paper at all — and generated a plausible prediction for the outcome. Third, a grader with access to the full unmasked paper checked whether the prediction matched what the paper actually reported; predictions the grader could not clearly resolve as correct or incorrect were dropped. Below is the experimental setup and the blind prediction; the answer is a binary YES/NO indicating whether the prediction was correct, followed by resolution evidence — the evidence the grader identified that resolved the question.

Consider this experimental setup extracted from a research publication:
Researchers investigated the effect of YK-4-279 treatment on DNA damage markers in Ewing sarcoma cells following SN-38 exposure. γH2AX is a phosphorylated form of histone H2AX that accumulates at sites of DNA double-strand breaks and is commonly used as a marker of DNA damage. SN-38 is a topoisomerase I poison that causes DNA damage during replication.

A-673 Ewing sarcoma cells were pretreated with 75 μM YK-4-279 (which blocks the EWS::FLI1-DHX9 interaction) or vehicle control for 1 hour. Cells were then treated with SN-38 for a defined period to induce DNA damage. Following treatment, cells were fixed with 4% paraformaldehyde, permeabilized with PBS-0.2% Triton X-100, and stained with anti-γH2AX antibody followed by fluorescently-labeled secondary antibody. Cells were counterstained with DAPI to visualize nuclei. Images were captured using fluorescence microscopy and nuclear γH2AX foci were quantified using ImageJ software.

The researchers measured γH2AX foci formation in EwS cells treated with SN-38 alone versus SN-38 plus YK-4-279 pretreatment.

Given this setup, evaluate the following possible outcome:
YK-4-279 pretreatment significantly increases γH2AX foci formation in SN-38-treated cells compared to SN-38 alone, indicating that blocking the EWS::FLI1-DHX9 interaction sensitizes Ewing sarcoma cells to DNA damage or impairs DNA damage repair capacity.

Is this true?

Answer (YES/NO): NO